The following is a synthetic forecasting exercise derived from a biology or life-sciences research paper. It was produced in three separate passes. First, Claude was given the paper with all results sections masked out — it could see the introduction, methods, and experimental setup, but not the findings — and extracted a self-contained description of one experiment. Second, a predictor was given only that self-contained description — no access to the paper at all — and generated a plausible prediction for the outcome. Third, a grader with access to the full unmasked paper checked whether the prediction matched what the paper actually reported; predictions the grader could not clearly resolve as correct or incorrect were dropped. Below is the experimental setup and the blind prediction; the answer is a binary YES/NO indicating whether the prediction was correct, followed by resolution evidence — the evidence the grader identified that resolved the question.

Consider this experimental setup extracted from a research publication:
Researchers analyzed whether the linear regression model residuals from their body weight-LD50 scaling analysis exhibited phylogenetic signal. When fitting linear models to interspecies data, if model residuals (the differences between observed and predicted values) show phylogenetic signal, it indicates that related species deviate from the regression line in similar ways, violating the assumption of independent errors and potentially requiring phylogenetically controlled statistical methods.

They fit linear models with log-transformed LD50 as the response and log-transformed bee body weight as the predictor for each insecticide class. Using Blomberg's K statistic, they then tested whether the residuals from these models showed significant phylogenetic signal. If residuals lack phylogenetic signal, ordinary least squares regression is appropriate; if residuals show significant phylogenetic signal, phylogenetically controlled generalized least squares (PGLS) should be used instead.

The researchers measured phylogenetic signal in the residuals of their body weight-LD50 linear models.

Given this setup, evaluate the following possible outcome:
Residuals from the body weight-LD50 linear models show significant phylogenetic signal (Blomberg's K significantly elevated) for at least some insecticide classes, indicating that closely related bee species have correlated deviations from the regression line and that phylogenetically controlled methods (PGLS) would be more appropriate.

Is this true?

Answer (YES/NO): NO